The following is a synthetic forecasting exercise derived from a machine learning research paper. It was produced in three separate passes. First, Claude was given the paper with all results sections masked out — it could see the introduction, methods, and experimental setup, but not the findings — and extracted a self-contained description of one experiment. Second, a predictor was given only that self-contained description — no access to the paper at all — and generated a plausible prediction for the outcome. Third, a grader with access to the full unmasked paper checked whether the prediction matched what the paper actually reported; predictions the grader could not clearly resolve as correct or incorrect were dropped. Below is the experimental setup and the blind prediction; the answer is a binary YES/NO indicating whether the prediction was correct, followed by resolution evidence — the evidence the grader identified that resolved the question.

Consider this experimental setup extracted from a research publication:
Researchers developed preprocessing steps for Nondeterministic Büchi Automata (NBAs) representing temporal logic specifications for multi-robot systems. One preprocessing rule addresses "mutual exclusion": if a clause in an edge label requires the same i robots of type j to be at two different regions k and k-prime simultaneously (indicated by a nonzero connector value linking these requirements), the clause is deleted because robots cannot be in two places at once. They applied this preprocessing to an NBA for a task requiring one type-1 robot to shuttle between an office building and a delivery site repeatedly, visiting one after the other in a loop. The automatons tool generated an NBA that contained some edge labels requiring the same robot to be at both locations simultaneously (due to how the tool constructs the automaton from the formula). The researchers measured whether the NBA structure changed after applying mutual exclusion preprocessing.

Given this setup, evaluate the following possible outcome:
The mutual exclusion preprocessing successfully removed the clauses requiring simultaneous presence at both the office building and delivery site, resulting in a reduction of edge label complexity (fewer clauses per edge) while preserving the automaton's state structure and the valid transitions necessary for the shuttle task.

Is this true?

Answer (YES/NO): NO